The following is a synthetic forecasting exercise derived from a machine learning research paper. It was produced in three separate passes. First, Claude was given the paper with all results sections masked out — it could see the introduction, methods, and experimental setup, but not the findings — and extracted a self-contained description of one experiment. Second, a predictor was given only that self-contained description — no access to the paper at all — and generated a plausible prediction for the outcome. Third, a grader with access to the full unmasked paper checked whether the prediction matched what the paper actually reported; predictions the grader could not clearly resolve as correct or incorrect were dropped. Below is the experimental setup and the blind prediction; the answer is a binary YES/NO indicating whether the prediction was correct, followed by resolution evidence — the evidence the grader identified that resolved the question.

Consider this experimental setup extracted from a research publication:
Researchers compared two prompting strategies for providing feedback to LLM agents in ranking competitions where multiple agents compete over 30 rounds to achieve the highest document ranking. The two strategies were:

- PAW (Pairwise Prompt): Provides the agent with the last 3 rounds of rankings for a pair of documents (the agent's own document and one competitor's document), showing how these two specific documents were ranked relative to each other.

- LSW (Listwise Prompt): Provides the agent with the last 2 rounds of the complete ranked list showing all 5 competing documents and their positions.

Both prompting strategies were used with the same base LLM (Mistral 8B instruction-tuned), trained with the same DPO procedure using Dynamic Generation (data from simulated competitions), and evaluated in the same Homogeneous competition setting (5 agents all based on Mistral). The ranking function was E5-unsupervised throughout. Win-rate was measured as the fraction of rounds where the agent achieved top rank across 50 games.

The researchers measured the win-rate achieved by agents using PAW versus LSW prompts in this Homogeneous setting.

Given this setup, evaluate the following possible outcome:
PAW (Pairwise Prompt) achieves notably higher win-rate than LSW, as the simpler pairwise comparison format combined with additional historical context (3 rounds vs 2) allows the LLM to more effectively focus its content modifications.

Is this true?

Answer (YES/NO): NO